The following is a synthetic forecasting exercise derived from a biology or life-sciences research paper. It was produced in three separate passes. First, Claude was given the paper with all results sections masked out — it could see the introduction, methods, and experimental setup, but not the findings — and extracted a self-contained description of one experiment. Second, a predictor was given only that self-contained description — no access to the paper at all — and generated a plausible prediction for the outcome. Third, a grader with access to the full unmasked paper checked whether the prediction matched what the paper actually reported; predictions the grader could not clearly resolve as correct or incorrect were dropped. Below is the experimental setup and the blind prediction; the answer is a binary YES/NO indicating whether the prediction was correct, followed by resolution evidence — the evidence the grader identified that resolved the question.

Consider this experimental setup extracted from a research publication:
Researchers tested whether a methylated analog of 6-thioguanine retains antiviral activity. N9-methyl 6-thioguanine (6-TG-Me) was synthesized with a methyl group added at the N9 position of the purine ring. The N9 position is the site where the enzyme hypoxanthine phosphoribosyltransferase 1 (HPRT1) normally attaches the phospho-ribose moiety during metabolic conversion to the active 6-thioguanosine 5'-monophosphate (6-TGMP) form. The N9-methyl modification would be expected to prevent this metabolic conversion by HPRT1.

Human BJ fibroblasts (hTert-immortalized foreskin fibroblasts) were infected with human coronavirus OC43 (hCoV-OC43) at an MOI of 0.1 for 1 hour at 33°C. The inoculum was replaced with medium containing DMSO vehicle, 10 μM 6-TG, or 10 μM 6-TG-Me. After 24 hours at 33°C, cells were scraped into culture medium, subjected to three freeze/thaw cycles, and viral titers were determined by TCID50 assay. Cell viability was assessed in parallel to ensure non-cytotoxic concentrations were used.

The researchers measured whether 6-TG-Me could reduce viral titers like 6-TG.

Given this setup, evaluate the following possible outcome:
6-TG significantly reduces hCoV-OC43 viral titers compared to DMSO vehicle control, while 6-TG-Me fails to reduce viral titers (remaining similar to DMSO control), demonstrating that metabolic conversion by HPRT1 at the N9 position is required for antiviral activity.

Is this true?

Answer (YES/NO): YES